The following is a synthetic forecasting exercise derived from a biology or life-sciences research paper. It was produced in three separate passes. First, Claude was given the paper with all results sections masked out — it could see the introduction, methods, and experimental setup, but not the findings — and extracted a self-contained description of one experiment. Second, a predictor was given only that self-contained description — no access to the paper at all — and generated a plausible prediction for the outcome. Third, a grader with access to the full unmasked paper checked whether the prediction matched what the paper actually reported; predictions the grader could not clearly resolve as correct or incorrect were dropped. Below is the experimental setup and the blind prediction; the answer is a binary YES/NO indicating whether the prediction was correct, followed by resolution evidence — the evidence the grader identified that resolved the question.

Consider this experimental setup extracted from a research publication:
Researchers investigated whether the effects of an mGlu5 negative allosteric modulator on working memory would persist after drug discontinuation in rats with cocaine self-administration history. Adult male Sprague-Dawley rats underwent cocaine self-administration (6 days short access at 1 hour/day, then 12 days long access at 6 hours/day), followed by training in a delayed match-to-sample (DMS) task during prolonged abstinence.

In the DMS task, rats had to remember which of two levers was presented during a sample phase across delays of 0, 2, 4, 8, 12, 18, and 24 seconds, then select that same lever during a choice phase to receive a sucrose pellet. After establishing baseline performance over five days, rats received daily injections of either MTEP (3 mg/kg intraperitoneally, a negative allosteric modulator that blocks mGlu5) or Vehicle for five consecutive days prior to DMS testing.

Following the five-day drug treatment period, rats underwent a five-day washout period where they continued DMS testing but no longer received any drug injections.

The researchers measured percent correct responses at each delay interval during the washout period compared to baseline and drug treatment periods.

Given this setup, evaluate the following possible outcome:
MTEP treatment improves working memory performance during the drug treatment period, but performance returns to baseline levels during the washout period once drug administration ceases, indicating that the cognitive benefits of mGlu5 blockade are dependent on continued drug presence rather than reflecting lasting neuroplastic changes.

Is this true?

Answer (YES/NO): NO